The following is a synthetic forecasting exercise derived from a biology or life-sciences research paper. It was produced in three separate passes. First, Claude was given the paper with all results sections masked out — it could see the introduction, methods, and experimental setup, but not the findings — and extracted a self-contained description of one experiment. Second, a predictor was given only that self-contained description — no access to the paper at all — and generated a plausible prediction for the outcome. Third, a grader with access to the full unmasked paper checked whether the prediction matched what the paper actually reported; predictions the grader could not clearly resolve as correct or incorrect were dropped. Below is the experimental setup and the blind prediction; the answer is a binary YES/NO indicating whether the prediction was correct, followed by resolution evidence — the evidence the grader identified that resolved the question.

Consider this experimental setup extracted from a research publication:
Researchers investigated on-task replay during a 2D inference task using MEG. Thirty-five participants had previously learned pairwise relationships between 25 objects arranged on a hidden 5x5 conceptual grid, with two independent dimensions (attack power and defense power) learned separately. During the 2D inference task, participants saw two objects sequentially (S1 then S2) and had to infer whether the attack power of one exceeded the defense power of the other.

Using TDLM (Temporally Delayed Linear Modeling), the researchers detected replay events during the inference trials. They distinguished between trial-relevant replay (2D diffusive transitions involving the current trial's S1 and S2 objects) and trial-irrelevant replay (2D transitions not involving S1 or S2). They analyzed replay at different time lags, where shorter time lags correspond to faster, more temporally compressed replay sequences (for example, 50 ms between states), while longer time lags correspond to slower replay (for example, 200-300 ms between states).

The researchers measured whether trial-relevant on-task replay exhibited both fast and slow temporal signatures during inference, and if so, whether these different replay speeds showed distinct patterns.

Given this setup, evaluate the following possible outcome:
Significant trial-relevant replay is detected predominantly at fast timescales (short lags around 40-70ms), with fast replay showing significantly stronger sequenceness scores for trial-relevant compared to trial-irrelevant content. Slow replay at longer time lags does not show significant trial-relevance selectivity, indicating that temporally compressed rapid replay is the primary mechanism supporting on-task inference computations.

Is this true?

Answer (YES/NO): NO